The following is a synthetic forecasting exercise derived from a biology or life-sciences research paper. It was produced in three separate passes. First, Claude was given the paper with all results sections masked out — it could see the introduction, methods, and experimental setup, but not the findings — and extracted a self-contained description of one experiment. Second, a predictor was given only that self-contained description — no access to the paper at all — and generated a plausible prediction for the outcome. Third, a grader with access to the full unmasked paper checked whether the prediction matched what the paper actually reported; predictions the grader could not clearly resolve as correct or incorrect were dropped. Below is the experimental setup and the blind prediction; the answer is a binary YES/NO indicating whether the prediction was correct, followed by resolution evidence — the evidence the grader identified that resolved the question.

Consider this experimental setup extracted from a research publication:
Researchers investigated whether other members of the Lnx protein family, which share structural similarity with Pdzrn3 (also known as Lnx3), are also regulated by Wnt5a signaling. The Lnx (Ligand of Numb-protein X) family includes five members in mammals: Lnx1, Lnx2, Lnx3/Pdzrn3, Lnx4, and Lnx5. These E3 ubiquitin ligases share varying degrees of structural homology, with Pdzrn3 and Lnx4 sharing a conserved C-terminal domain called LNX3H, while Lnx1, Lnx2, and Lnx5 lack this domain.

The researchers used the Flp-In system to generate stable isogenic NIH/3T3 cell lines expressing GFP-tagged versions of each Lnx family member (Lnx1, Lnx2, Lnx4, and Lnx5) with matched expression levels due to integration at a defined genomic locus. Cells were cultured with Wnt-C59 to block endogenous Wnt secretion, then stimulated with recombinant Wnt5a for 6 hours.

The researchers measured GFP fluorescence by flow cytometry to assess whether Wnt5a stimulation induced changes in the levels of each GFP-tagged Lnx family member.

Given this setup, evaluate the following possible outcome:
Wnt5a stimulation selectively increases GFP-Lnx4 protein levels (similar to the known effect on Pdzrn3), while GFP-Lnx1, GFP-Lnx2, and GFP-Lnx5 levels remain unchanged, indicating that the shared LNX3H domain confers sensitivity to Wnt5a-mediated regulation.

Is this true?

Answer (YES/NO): NO